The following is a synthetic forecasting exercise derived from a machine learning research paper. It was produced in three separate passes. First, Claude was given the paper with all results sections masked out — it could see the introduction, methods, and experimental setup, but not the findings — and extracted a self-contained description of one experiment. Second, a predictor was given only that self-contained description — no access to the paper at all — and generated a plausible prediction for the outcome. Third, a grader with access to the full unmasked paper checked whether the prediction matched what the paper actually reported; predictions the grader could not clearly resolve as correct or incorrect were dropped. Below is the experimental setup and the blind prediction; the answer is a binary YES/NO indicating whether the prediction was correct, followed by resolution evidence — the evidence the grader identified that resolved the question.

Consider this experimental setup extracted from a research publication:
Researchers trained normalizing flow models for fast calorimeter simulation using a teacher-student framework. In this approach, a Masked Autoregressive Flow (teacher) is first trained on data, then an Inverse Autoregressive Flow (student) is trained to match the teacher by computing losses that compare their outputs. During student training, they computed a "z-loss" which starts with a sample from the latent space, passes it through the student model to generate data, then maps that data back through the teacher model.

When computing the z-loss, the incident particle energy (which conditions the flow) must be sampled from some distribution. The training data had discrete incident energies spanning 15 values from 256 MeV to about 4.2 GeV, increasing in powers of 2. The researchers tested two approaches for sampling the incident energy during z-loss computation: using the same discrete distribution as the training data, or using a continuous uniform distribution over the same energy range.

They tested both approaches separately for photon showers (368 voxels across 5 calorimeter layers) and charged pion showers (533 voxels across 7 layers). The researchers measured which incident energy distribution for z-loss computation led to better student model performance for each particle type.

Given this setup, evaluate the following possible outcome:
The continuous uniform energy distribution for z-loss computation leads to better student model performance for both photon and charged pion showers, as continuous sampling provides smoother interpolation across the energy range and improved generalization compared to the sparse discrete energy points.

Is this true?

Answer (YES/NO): NO